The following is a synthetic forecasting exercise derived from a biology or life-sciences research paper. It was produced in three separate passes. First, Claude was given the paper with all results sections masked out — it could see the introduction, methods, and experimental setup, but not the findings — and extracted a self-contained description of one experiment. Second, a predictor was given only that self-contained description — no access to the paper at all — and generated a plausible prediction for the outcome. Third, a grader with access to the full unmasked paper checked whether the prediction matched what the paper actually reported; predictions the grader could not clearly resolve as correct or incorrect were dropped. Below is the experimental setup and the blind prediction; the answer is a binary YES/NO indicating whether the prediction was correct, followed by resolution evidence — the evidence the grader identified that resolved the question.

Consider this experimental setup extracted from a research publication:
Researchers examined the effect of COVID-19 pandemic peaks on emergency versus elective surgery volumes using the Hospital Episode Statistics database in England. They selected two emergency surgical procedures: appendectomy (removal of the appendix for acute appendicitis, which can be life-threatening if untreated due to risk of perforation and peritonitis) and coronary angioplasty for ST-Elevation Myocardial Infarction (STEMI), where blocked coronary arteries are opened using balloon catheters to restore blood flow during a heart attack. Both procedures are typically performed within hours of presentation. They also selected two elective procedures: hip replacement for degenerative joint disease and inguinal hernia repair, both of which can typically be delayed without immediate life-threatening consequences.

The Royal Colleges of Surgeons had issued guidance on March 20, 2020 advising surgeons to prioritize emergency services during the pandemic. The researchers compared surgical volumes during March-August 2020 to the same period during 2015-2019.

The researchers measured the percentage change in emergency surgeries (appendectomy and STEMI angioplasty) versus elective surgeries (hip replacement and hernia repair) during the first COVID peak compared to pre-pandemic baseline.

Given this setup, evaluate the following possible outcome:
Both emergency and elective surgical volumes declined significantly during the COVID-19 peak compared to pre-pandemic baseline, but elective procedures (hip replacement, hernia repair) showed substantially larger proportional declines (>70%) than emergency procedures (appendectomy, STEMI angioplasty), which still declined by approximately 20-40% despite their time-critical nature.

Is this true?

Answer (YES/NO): NO